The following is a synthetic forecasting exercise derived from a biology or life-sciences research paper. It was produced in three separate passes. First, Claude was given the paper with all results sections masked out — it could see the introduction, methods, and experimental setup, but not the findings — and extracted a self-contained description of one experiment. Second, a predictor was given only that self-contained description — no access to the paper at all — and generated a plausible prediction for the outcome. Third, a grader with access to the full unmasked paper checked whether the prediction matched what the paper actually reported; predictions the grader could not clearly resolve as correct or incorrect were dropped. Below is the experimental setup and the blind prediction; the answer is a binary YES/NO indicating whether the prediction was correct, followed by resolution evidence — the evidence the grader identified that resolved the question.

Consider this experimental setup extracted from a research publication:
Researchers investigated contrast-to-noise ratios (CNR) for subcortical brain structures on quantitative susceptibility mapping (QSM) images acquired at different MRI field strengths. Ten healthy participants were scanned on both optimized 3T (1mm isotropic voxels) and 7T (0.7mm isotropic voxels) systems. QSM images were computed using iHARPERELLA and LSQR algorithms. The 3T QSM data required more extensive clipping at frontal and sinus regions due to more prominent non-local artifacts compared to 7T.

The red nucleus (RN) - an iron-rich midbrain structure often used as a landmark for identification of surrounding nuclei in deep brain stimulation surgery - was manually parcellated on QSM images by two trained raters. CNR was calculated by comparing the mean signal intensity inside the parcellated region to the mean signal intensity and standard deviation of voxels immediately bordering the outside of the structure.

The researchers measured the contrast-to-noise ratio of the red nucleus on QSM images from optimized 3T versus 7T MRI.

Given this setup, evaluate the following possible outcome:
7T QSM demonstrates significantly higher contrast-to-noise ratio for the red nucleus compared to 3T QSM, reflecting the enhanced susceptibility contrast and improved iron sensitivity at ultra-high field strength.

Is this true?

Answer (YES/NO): NO